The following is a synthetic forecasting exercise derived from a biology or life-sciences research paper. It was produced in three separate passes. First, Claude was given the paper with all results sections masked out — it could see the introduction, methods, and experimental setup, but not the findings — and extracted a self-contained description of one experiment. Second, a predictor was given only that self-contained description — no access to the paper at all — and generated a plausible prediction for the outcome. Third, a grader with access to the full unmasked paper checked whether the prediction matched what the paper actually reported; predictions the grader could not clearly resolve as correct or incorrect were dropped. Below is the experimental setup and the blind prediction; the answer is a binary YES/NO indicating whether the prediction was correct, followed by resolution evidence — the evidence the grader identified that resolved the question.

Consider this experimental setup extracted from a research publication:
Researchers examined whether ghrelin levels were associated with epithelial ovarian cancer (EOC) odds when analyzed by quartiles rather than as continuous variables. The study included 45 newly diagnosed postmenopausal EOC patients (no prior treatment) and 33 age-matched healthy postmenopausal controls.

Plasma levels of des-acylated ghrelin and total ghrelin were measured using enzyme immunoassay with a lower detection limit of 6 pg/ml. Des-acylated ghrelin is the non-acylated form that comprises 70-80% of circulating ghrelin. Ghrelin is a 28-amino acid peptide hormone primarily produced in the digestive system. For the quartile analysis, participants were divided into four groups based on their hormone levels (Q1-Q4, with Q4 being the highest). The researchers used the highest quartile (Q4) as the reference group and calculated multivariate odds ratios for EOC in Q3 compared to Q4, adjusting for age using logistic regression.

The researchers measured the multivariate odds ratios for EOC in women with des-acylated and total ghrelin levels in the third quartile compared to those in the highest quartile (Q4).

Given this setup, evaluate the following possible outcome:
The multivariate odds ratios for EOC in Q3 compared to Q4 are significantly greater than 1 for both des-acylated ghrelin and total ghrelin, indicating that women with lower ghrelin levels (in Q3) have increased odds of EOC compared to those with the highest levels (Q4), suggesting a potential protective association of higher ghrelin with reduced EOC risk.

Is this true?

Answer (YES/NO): NO